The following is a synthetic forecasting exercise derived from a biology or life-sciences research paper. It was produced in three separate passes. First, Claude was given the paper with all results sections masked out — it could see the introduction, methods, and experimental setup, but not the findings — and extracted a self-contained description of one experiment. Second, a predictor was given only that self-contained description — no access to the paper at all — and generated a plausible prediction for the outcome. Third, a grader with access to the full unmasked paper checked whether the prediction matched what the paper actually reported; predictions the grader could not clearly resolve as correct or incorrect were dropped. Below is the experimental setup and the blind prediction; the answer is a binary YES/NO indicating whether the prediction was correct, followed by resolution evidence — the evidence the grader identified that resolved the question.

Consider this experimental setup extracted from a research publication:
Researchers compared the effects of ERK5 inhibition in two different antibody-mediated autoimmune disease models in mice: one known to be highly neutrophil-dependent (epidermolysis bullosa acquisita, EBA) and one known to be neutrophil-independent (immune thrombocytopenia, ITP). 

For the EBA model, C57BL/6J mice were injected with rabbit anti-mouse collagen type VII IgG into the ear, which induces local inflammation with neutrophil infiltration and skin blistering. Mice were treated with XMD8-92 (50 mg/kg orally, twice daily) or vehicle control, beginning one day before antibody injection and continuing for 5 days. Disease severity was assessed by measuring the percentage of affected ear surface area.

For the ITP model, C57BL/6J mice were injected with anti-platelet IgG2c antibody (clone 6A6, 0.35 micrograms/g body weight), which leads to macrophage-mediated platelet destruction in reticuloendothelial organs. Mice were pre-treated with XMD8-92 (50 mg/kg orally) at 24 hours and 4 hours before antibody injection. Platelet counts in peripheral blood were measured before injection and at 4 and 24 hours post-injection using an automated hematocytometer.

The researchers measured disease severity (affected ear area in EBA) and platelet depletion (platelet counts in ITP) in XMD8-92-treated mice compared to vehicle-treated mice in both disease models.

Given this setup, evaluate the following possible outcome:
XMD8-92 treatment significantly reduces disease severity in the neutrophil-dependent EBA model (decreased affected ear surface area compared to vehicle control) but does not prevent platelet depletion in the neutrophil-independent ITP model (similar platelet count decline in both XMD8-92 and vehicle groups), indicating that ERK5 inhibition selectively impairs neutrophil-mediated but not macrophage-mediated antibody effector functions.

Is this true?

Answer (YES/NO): YES